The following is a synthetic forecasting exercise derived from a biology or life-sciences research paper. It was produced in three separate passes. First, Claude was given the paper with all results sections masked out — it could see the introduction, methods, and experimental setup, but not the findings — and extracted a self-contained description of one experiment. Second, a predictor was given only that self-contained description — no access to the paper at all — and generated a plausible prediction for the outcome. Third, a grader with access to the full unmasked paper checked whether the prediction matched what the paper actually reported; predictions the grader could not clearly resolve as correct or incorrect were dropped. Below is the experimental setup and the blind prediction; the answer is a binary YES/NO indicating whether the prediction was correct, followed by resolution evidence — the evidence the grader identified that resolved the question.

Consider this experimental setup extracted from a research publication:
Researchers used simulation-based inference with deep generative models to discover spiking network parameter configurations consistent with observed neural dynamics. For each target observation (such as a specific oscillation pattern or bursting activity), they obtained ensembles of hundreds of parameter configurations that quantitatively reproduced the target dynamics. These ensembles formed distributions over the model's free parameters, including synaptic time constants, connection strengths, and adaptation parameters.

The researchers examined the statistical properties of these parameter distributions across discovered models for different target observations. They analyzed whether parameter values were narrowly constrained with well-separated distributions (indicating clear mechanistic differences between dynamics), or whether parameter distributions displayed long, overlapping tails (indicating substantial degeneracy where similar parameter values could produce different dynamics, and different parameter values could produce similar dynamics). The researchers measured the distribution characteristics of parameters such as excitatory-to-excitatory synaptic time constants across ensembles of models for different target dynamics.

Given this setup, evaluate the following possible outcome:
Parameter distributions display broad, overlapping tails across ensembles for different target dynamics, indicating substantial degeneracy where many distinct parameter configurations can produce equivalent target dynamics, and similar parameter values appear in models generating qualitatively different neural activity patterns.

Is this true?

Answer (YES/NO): YES